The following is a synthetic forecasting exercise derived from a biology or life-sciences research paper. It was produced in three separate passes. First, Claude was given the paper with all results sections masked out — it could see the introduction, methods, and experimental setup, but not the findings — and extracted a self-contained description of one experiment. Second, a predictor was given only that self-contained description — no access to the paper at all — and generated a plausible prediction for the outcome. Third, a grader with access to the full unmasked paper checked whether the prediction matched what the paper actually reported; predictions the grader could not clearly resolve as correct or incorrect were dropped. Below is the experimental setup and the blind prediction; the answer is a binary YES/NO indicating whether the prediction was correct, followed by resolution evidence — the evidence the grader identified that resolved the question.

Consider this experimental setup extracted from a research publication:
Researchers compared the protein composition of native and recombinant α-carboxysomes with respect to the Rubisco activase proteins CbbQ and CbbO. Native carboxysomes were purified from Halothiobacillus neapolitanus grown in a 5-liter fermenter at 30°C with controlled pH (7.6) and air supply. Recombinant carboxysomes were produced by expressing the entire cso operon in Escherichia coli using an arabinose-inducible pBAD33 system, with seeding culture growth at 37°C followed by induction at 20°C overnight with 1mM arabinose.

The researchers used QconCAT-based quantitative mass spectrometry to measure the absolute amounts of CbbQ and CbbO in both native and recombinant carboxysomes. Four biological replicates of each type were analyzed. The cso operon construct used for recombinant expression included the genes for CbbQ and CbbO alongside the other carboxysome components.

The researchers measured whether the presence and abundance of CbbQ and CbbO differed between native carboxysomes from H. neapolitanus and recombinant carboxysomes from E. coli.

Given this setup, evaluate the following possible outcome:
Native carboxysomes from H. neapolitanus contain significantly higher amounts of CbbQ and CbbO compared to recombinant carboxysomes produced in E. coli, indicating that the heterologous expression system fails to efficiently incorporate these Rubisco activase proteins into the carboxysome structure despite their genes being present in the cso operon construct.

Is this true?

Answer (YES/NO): NO